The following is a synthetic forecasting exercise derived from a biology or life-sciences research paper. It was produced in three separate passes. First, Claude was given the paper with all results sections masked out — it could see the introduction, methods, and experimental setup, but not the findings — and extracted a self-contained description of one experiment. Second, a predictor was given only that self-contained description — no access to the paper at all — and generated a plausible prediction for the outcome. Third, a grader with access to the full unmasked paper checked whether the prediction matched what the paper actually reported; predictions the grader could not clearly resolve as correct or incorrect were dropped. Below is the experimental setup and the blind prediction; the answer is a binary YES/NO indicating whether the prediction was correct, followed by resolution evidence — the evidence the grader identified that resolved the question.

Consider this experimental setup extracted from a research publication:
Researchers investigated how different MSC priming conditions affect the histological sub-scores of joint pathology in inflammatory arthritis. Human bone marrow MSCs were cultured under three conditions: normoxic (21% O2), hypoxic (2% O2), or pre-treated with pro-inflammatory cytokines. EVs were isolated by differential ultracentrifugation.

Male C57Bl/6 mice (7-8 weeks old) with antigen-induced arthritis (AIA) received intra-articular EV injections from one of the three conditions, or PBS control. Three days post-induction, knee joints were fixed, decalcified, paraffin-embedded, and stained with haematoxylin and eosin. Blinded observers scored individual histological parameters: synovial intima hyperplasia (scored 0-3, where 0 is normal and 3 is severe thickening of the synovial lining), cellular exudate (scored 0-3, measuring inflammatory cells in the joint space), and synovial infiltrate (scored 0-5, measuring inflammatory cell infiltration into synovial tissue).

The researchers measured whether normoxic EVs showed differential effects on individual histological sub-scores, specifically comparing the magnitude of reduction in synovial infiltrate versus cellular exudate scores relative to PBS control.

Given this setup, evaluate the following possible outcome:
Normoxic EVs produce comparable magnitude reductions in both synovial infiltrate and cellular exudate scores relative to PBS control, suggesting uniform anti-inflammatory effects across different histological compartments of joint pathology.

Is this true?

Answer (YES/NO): NO